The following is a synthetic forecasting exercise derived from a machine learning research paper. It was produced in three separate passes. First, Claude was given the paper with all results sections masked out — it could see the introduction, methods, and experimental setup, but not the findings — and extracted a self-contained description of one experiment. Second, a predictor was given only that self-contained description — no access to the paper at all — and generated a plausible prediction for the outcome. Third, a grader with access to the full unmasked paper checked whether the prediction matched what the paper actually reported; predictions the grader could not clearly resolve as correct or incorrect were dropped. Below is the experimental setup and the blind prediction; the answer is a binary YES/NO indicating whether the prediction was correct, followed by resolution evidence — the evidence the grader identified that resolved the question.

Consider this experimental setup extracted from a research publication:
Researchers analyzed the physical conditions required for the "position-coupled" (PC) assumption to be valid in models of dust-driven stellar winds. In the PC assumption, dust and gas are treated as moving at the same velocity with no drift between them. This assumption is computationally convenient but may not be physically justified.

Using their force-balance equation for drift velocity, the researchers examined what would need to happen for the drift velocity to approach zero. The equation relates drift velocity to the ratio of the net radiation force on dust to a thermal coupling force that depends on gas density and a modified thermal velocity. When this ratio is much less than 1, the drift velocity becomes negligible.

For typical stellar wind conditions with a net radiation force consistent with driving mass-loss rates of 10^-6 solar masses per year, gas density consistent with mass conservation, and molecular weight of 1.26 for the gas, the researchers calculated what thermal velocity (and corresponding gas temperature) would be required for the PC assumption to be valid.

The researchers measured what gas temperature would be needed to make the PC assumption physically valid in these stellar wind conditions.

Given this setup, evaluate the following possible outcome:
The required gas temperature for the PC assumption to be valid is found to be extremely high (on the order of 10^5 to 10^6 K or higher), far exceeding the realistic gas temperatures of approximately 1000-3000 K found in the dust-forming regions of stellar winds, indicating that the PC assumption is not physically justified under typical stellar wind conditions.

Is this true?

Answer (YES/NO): YES